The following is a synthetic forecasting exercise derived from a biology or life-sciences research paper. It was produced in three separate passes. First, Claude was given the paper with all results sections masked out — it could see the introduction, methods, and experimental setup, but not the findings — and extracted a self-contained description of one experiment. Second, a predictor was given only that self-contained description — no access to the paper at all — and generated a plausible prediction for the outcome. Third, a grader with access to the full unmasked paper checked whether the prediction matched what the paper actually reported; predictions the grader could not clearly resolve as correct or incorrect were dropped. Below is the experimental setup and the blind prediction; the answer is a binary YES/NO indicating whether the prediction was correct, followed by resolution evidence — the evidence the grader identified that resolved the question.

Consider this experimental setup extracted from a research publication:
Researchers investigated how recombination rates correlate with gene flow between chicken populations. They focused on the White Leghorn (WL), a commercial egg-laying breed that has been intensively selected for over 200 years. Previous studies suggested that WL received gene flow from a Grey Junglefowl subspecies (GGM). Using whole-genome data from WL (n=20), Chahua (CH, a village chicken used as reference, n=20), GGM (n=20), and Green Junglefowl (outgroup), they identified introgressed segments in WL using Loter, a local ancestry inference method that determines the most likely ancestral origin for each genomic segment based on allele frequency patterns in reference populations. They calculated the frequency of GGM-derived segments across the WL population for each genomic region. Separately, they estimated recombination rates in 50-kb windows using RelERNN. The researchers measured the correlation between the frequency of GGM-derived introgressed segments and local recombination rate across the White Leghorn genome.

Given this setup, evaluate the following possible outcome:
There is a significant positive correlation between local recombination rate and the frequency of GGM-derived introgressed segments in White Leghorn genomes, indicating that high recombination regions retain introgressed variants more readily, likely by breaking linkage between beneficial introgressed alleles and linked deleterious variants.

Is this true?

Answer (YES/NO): NO